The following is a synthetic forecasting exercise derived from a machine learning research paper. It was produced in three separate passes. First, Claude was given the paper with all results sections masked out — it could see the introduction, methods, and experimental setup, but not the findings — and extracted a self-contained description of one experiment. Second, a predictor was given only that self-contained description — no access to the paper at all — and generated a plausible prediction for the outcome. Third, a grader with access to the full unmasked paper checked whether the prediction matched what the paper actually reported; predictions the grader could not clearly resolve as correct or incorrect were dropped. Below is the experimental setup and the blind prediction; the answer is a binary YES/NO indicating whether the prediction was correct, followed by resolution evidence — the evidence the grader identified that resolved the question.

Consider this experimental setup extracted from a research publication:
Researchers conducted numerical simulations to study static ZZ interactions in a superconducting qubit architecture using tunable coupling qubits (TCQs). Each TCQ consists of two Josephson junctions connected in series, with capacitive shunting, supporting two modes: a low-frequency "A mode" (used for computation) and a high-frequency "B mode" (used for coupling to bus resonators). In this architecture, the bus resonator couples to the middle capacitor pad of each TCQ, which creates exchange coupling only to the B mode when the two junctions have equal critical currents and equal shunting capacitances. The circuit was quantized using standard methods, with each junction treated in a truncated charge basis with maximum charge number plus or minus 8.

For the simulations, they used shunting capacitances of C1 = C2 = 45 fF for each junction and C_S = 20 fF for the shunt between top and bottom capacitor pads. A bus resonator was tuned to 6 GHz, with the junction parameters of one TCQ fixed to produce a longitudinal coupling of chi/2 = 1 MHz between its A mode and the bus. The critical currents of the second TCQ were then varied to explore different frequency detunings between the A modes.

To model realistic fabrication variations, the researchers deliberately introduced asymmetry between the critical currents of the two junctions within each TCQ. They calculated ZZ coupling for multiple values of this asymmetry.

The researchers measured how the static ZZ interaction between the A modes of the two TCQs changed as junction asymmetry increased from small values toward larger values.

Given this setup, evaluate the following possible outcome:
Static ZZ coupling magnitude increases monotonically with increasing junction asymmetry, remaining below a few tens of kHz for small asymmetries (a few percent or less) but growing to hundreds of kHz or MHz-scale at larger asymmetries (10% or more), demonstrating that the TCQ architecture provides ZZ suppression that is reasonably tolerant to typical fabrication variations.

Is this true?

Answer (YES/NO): NO